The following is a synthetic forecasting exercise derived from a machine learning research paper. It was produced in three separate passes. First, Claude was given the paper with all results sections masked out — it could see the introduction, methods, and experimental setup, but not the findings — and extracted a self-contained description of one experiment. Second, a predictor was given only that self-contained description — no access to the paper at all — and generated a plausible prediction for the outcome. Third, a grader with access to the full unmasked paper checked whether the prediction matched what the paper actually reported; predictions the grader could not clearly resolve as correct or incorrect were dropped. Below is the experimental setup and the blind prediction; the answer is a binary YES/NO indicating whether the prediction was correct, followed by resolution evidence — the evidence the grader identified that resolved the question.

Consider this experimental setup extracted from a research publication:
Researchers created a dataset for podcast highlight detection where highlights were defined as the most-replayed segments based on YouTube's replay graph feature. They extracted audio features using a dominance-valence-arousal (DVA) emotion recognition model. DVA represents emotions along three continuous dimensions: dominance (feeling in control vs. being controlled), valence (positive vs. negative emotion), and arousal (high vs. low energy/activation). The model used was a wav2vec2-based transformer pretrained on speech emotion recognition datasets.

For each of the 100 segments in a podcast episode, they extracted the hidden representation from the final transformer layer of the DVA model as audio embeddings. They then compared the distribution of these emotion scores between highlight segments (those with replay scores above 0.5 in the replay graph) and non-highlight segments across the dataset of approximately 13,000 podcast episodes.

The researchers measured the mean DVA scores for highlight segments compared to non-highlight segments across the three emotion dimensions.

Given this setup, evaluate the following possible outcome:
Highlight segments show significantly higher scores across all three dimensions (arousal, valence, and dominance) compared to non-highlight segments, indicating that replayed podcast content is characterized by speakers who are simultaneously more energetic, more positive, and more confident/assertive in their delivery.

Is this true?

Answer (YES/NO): NO